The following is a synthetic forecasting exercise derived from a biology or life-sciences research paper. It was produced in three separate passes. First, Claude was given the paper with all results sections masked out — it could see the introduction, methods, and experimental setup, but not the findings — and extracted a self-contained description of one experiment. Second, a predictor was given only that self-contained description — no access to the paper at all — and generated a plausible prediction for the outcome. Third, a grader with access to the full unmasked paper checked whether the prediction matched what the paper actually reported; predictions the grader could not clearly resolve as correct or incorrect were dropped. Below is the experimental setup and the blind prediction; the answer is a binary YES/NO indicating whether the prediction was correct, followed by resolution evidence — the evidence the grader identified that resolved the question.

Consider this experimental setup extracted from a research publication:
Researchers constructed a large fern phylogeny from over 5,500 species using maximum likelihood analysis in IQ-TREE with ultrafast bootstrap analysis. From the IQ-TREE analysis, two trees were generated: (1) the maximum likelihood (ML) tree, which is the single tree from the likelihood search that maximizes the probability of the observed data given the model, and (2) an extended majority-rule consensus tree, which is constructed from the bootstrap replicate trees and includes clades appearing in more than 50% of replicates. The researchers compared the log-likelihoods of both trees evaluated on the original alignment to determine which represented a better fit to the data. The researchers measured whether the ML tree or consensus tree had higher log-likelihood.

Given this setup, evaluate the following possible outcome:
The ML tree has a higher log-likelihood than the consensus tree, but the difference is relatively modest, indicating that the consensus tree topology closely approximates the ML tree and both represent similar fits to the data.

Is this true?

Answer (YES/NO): NO